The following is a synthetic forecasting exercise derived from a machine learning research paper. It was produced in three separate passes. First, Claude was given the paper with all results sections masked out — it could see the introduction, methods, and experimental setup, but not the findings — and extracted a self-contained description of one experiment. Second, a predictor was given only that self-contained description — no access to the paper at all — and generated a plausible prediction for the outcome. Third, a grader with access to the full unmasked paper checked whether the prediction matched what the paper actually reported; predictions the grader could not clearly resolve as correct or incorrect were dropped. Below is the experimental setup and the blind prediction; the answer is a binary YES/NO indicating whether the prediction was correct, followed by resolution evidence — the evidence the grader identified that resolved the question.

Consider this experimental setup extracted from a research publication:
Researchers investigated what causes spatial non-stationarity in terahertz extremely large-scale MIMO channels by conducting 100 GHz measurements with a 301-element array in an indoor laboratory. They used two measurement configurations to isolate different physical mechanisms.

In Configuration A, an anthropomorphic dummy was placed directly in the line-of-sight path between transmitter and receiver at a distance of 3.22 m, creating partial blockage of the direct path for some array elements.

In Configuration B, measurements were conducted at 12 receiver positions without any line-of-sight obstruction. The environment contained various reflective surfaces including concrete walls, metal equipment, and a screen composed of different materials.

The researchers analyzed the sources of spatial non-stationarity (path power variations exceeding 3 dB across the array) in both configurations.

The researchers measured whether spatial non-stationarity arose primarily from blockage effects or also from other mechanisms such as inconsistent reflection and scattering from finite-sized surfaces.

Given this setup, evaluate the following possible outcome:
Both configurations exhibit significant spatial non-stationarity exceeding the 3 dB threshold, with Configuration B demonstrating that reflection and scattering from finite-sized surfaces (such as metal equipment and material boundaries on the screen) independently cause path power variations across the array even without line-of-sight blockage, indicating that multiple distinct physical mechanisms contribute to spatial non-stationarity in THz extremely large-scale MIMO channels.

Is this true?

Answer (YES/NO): YES